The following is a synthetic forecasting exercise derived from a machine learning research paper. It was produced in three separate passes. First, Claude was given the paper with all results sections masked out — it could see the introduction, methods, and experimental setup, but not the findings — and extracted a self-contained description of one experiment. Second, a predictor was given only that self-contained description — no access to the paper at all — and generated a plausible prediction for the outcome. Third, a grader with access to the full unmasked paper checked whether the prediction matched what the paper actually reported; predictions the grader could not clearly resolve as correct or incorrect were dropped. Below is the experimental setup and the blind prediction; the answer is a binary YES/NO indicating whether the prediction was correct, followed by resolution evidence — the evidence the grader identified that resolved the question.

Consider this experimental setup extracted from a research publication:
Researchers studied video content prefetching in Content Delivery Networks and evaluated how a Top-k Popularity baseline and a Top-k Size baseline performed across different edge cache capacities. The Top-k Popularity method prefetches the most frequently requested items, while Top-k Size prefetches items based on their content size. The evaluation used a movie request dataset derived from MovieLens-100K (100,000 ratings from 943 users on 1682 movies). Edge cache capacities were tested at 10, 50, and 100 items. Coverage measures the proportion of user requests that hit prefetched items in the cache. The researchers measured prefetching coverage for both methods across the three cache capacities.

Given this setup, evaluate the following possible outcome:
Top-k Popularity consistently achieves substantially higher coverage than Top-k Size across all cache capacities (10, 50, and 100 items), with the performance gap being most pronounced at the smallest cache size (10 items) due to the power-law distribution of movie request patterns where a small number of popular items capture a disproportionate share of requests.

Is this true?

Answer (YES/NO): YES